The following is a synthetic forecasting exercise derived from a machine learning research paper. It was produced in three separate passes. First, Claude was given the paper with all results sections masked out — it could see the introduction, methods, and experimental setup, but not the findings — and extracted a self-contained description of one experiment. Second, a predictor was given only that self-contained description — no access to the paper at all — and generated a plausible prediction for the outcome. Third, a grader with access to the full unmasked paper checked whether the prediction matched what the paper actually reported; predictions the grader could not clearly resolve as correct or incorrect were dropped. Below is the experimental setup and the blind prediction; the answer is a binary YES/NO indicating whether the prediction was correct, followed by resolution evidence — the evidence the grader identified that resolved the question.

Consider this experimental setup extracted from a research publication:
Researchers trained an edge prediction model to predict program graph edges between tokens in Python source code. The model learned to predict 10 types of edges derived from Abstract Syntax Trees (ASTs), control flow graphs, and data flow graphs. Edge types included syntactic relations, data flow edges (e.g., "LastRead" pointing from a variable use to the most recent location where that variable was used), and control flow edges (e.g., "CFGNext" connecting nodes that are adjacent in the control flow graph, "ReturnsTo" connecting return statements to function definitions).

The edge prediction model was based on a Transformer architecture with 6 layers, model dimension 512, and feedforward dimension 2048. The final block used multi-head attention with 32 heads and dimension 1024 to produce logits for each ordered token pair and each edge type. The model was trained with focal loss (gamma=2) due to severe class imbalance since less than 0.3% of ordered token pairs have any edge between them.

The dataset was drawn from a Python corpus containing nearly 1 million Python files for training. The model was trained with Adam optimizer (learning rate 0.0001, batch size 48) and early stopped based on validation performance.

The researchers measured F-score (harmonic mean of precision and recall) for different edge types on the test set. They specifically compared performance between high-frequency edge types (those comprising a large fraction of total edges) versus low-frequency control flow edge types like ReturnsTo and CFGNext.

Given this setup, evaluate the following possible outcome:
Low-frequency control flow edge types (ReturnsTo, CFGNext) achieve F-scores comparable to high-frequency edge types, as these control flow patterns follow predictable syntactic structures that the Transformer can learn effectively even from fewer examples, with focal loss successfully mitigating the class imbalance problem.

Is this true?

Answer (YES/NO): NO